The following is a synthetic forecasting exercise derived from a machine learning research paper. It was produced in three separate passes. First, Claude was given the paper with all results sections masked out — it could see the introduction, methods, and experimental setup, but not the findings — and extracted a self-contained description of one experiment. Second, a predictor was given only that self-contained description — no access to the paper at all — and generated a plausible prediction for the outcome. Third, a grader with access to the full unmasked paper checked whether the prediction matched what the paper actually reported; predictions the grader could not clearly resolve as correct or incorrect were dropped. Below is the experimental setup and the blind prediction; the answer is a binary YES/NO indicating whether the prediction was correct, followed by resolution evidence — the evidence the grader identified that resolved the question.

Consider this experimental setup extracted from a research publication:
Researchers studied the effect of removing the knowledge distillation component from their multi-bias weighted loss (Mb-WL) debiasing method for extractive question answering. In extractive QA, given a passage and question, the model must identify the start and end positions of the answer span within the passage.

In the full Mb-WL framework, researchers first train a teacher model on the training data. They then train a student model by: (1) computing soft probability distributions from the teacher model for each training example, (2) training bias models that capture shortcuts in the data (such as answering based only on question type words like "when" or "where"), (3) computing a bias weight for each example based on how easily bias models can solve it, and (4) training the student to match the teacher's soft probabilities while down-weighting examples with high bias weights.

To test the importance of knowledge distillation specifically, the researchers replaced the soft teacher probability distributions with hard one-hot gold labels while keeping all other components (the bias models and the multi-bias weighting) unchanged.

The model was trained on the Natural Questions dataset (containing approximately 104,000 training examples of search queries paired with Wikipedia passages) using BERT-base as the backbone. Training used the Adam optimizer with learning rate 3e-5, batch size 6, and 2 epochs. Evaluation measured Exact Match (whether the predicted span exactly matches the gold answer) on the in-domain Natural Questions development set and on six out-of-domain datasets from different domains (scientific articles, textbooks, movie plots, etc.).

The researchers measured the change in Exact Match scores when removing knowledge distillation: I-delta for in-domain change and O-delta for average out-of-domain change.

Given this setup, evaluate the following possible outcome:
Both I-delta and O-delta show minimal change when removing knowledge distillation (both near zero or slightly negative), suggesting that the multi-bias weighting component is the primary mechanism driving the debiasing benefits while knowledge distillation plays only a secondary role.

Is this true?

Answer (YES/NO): NO